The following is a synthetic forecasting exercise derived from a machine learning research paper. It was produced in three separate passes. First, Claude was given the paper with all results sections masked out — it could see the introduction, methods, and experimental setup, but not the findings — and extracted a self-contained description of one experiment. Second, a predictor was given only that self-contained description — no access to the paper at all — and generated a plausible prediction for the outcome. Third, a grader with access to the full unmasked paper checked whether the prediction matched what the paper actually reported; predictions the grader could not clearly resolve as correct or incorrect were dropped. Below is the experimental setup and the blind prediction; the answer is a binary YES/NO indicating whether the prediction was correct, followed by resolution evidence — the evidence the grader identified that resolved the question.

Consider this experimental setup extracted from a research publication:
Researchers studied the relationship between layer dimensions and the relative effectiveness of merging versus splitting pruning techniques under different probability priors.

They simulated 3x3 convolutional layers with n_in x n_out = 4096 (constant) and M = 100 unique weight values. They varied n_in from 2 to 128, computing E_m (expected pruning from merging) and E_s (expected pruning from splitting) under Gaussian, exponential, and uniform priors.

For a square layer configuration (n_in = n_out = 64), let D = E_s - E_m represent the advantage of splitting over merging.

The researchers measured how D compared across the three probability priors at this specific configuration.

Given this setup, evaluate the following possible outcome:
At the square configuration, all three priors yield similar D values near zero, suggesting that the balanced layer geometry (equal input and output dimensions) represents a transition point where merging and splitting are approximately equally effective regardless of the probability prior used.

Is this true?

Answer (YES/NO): NO